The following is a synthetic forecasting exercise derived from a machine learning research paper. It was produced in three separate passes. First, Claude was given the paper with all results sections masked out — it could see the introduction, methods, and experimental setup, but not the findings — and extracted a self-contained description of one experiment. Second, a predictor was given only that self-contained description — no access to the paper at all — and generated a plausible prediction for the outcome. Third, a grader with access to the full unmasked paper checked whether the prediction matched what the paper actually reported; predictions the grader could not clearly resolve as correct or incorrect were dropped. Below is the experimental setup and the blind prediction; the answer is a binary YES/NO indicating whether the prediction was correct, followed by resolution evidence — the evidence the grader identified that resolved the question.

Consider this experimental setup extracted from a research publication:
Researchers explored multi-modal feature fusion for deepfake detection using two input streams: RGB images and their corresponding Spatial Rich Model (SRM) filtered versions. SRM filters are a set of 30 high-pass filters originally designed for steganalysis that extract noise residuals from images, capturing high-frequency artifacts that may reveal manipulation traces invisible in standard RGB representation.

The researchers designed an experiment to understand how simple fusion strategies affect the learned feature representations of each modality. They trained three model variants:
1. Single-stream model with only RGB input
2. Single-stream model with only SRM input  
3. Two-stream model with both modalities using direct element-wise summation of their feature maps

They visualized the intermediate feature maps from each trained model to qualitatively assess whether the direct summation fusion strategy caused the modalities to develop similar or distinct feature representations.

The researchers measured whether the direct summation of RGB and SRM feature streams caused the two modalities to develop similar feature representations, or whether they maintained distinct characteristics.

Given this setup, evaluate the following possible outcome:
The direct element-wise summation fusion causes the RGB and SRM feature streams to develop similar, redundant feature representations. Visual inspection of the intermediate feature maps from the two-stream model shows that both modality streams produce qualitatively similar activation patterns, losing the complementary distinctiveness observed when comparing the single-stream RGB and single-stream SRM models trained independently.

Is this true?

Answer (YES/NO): YES